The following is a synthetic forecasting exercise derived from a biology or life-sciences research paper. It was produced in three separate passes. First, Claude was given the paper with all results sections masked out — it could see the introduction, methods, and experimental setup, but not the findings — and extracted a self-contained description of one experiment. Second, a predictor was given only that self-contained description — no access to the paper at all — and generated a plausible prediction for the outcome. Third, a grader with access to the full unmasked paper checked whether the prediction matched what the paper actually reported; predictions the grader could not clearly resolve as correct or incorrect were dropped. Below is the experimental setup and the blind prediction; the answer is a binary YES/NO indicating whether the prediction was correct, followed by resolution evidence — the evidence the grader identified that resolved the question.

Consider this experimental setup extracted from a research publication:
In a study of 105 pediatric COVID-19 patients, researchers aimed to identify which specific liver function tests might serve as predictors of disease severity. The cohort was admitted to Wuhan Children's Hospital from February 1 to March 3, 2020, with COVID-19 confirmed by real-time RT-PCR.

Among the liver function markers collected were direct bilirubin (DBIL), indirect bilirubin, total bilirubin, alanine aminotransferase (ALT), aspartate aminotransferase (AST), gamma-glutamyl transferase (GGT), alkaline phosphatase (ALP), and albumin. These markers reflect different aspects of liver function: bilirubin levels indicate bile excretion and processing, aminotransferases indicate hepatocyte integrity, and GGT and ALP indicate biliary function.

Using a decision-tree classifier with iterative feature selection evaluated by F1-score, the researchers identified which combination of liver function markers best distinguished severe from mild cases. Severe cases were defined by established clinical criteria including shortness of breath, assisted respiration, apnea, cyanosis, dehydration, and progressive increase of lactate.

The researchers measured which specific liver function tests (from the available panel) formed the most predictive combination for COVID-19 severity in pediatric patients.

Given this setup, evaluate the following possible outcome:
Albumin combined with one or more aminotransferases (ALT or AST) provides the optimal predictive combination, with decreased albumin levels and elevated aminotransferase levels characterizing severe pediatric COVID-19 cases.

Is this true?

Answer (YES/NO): NO